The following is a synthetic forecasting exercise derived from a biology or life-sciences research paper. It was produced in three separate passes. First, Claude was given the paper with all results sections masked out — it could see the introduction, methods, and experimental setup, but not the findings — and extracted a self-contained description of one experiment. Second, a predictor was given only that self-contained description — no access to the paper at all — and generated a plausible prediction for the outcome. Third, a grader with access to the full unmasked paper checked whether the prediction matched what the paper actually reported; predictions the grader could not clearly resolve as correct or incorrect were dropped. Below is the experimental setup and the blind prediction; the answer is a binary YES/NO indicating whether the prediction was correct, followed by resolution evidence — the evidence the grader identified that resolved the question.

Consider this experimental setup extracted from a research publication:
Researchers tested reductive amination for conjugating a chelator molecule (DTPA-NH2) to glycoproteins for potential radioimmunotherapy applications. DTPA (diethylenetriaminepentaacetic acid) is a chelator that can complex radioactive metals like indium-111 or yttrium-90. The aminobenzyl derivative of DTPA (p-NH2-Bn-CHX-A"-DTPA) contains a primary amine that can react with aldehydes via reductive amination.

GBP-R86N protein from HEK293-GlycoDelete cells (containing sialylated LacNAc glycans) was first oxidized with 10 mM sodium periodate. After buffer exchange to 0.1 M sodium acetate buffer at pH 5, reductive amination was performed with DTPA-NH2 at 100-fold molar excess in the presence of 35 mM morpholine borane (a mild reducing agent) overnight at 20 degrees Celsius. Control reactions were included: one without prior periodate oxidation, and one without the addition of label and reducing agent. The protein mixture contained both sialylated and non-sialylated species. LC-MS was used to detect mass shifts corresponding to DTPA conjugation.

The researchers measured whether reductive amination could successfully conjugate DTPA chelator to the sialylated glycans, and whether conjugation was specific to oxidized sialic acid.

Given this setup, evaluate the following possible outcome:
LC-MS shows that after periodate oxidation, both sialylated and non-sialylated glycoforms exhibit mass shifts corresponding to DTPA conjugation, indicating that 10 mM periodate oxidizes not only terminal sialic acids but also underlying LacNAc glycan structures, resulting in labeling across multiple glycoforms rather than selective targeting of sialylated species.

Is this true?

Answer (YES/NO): NO